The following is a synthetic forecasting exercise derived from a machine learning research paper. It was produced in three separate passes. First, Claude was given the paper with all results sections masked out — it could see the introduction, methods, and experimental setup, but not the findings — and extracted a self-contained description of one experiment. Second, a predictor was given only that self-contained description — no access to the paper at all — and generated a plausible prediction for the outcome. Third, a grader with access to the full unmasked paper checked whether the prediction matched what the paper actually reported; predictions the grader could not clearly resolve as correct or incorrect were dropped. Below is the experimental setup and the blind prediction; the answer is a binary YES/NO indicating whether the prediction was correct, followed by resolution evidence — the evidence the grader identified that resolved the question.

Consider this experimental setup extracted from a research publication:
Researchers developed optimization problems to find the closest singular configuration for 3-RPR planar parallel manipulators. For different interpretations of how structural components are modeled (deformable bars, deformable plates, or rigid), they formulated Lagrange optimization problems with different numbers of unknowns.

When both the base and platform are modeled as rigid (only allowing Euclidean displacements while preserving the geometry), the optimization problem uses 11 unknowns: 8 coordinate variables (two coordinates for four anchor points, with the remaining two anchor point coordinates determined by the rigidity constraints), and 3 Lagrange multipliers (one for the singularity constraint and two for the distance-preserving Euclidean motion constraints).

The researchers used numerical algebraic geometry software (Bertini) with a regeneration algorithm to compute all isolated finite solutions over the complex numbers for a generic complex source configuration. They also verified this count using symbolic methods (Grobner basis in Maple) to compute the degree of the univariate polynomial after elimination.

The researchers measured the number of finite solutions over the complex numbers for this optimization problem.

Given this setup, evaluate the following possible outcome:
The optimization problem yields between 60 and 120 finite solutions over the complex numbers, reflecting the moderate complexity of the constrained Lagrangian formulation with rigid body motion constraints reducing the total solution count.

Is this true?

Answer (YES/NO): YES